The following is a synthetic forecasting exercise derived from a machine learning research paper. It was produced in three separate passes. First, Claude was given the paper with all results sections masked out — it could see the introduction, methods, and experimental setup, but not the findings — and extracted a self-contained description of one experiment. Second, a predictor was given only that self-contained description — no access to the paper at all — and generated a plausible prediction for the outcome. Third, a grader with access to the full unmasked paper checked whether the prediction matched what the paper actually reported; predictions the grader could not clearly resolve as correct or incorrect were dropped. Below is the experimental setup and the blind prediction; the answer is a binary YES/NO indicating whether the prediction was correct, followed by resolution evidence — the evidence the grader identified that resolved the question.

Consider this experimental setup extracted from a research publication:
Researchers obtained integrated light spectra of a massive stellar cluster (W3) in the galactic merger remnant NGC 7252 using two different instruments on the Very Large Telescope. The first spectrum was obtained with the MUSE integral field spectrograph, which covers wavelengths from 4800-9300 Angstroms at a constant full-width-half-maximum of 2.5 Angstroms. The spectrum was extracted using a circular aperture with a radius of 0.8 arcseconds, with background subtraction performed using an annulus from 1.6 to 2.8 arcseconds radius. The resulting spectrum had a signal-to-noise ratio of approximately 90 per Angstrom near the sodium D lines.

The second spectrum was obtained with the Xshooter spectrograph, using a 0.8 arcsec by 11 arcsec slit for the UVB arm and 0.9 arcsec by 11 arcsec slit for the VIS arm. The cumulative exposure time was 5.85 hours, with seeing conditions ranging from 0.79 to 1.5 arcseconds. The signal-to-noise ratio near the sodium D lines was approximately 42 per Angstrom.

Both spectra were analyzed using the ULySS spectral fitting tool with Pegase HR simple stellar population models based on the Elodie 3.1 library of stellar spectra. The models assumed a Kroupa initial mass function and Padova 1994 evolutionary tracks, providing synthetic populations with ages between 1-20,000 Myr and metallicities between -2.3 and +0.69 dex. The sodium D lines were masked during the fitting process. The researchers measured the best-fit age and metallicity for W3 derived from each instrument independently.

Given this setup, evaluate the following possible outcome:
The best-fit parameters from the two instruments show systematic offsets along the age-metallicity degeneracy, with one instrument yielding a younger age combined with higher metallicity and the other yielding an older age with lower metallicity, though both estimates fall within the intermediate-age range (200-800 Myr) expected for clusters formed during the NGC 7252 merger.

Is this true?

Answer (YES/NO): NO